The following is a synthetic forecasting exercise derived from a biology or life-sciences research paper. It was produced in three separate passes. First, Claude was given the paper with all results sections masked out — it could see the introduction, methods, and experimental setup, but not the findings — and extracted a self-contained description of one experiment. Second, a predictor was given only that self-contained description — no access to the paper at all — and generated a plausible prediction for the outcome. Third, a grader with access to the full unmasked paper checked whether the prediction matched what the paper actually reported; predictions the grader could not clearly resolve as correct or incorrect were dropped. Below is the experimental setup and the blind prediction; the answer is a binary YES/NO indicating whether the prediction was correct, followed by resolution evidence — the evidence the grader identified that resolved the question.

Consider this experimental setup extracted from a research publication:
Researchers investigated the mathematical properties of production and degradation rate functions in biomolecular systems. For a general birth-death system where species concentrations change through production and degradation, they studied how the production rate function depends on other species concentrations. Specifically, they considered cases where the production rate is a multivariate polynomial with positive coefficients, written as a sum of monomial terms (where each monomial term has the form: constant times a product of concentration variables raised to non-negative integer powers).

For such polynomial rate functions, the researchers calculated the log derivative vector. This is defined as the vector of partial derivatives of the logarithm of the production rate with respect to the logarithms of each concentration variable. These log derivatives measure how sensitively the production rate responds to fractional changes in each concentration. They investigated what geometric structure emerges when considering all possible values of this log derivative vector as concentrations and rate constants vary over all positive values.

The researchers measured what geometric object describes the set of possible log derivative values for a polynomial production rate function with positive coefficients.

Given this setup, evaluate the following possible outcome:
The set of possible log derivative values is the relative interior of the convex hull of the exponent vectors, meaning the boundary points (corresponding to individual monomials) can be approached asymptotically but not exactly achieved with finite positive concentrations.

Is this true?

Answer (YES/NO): NO